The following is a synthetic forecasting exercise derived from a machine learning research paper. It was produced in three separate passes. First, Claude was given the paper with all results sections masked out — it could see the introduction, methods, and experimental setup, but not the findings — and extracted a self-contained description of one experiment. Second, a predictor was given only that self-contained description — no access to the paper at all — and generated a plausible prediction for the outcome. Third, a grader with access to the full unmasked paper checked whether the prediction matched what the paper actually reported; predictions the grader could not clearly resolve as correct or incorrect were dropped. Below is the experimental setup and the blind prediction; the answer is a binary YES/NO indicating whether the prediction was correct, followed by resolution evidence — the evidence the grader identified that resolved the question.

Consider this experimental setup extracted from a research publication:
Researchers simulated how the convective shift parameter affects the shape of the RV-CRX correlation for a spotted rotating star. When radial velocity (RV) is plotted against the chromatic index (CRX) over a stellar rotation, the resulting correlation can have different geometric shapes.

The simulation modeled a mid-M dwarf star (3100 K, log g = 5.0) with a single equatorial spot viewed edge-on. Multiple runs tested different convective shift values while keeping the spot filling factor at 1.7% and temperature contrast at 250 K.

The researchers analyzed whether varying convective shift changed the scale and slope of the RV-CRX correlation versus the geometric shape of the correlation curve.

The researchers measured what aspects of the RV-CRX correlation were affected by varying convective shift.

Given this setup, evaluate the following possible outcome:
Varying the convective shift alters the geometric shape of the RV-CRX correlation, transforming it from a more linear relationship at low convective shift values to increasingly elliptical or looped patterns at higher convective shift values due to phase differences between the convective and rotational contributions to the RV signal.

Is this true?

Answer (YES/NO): NO